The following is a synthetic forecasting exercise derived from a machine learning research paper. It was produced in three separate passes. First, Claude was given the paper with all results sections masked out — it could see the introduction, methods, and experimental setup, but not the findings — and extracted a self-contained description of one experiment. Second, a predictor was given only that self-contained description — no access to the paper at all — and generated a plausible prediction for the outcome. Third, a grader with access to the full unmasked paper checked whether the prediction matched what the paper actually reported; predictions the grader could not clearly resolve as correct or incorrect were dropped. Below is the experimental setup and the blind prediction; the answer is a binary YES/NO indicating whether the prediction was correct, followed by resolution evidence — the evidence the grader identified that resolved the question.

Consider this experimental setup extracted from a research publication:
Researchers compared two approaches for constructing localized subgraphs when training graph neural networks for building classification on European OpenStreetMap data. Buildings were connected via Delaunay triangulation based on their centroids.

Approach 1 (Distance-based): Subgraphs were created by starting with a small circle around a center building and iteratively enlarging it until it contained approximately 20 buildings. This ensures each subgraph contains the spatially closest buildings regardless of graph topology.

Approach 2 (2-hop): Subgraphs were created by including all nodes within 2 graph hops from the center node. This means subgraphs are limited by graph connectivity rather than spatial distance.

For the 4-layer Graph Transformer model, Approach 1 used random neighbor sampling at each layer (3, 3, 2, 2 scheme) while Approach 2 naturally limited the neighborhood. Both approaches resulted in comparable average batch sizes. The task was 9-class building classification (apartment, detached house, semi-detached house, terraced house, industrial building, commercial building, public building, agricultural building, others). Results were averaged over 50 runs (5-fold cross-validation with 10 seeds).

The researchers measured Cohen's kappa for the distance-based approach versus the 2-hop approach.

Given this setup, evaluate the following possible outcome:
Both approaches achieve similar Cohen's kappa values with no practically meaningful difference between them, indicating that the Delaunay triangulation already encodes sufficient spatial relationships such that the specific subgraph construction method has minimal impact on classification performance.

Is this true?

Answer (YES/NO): NO